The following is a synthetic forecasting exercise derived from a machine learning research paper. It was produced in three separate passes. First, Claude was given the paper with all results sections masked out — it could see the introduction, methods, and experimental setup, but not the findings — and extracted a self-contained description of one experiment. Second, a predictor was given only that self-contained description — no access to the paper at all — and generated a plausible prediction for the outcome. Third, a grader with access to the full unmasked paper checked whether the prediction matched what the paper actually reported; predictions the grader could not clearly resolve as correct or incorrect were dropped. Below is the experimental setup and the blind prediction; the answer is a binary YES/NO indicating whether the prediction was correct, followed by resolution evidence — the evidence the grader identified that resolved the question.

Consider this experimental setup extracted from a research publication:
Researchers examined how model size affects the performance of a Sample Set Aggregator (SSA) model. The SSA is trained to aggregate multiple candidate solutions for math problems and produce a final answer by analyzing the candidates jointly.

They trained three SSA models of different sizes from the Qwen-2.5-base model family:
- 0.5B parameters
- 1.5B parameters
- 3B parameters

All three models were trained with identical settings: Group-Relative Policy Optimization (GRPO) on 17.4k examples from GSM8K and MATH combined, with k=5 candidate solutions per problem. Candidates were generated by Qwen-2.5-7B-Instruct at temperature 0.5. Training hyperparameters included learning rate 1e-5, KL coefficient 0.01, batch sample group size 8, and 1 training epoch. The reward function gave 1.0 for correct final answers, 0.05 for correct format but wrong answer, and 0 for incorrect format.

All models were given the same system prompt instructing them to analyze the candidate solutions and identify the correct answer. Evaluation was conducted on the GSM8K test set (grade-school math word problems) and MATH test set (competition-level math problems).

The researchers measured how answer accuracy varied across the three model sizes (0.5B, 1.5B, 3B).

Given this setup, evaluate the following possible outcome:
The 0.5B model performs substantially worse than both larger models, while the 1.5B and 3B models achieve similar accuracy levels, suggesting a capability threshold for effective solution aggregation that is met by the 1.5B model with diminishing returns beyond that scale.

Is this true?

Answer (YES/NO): NO